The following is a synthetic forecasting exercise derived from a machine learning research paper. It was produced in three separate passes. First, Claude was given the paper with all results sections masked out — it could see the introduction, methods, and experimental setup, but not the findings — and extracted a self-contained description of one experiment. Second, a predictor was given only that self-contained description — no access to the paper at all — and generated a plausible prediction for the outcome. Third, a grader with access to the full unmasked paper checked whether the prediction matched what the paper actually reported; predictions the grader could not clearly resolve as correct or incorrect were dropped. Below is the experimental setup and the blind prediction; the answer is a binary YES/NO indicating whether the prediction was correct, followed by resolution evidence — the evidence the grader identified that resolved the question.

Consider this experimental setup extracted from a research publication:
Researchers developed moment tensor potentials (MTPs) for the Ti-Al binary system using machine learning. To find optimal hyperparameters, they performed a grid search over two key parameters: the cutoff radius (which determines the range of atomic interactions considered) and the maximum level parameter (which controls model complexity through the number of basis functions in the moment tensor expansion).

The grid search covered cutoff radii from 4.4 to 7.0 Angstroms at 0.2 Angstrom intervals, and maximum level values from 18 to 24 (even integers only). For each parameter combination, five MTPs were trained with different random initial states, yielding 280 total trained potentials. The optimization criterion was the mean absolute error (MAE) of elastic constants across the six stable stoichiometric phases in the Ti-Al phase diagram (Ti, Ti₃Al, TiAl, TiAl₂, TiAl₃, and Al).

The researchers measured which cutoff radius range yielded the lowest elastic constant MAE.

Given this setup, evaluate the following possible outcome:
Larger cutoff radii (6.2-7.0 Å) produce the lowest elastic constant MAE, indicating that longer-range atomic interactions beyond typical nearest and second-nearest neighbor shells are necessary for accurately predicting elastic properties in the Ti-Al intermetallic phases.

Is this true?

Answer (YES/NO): NO